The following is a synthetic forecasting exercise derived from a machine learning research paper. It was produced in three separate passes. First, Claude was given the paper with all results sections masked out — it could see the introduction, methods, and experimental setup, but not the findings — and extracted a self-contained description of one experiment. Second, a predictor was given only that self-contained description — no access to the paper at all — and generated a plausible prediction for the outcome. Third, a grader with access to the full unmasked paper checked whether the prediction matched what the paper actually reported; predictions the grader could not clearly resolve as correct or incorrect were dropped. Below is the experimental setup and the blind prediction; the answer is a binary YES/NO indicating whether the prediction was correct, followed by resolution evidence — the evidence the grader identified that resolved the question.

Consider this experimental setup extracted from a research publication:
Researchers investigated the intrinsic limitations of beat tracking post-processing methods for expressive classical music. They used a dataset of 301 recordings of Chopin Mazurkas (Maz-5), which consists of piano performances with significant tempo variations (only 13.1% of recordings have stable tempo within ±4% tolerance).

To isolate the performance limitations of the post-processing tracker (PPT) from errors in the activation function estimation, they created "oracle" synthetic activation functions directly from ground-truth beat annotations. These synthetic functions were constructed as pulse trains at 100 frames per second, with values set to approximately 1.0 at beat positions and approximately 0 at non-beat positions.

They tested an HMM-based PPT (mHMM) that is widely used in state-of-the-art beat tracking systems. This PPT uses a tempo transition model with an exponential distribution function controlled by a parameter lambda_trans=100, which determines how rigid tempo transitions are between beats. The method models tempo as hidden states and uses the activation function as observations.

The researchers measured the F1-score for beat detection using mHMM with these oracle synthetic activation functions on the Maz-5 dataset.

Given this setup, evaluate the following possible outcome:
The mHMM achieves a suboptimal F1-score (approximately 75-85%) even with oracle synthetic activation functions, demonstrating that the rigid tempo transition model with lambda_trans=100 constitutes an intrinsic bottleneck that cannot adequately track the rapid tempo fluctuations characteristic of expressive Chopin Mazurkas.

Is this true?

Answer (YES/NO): YES